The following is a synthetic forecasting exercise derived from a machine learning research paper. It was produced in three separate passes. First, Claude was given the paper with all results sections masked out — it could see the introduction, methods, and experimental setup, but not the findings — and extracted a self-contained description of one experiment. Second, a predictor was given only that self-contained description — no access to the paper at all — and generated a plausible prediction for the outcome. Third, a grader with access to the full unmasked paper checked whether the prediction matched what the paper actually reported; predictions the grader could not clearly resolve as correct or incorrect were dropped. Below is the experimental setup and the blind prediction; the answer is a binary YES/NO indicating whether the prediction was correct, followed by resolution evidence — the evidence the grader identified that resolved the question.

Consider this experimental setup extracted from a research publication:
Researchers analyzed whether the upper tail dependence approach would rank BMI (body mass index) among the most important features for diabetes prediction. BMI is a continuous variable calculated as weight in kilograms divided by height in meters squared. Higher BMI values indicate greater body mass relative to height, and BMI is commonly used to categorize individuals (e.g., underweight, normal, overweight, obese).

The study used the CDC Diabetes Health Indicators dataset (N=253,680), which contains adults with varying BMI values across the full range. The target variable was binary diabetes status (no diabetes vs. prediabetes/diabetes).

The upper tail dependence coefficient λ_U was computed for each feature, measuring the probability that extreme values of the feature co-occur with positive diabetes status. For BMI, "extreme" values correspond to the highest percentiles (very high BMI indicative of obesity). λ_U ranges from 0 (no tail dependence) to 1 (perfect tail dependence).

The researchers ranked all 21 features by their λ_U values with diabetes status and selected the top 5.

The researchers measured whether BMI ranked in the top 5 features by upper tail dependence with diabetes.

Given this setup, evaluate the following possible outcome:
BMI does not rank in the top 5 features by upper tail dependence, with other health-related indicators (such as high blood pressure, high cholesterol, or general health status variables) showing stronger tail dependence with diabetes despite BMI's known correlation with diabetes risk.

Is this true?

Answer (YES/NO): NO